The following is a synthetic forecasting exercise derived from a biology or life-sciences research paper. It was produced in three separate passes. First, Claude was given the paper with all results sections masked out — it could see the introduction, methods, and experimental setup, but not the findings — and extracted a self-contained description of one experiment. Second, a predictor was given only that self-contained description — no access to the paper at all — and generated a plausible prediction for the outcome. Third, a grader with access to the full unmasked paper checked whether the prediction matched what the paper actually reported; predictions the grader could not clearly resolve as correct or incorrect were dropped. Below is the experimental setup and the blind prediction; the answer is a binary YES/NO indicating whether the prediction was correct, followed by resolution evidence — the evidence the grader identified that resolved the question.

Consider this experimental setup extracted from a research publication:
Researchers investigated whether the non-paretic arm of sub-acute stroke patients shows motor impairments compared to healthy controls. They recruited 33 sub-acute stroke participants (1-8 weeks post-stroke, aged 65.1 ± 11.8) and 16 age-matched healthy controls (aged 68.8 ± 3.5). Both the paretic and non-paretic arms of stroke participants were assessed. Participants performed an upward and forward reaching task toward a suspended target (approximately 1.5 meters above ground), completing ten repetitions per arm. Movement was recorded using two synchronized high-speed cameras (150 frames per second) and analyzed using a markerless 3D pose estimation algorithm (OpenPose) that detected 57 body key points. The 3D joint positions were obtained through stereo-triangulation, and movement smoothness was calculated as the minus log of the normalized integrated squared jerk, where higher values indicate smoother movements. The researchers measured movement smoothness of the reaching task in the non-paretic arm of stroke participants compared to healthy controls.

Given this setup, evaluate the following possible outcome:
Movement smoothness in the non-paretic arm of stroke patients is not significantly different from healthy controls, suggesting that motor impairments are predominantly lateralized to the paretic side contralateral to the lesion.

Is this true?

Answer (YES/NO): NO